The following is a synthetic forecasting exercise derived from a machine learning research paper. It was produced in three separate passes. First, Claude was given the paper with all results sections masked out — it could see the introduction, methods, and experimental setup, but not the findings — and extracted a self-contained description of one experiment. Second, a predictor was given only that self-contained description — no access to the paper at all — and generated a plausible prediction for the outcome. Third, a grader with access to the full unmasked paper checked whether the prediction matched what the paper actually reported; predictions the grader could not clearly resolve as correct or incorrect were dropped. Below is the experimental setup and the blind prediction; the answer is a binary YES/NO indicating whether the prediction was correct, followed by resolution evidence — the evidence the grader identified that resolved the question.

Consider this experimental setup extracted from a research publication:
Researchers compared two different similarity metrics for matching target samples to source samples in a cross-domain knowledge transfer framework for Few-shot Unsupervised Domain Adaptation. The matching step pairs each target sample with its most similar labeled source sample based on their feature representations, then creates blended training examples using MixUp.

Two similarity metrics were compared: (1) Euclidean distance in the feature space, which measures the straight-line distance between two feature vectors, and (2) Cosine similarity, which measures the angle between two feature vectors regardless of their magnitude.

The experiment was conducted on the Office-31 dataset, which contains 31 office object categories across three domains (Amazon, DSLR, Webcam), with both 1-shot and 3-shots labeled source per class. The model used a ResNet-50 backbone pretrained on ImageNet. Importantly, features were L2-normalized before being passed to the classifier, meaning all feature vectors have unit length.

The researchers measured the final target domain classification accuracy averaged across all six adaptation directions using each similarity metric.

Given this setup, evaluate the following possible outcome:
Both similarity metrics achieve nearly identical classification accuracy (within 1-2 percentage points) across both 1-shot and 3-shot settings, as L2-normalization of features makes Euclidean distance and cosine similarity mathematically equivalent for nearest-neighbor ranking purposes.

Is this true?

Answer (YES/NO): YES